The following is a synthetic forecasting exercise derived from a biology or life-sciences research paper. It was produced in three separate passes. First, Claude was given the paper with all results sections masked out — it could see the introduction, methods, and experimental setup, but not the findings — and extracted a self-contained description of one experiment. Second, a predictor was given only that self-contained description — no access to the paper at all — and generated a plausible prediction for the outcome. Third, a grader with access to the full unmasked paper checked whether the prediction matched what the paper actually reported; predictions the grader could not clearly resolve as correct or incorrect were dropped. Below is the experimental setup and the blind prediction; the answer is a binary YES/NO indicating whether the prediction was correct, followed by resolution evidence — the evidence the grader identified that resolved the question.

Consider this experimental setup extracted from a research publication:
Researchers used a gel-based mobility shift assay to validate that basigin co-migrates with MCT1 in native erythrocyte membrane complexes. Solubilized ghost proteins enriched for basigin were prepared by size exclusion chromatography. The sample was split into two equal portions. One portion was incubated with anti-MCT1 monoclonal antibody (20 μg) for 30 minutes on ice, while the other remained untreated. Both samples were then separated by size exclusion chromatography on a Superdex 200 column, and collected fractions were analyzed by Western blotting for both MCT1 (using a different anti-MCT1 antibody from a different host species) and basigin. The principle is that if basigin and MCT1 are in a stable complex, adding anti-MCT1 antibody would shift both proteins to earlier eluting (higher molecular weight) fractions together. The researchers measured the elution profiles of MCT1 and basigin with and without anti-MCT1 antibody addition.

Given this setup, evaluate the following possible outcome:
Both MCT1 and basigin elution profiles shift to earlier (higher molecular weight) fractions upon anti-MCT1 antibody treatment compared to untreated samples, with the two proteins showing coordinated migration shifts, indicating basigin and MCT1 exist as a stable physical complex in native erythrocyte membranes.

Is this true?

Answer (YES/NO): NO